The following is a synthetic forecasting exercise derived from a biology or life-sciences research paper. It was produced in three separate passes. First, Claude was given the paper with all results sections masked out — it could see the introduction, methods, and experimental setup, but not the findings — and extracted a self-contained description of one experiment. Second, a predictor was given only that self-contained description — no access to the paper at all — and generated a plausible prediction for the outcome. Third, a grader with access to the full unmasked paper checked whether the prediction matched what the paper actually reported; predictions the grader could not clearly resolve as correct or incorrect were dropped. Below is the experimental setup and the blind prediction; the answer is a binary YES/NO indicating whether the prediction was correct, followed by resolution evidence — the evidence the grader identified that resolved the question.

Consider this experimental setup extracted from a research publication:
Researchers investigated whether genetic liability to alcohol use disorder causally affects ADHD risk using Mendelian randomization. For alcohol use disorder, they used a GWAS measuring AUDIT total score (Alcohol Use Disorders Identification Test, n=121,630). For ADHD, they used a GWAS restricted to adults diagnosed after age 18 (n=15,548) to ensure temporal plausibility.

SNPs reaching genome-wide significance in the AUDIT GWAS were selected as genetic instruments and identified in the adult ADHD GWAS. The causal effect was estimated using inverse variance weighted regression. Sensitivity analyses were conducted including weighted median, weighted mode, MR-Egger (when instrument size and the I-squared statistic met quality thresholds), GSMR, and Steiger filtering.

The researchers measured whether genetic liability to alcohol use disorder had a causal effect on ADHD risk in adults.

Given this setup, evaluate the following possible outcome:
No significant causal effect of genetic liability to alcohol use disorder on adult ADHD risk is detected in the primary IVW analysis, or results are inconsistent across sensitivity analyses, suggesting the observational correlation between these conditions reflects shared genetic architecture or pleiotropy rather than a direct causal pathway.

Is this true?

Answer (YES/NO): YES